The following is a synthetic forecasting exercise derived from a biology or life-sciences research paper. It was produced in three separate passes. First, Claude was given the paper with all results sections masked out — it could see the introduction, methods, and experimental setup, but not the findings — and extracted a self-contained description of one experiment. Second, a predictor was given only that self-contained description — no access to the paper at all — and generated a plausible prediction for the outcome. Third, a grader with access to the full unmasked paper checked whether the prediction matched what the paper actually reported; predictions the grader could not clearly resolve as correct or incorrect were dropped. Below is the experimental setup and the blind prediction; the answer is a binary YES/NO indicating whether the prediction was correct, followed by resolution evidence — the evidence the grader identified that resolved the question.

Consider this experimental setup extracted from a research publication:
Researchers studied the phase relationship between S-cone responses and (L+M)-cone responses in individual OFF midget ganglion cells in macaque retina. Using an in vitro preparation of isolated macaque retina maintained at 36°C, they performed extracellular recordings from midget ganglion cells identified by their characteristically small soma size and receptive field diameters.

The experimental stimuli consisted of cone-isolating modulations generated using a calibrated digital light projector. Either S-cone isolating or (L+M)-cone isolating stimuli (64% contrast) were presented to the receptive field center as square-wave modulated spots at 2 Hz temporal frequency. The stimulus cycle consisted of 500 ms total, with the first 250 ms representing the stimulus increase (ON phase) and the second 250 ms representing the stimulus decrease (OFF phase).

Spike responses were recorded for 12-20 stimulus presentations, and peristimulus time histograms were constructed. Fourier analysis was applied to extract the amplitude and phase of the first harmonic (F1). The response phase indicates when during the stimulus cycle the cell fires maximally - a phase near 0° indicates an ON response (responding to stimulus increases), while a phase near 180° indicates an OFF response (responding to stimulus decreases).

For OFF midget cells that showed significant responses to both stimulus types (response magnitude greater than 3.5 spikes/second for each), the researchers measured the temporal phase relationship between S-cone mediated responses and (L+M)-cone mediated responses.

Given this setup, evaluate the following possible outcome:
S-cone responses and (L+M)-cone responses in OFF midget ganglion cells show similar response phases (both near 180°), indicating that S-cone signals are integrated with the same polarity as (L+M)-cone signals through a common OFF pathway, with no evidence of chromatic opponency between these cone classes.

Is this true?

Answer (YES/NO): YES